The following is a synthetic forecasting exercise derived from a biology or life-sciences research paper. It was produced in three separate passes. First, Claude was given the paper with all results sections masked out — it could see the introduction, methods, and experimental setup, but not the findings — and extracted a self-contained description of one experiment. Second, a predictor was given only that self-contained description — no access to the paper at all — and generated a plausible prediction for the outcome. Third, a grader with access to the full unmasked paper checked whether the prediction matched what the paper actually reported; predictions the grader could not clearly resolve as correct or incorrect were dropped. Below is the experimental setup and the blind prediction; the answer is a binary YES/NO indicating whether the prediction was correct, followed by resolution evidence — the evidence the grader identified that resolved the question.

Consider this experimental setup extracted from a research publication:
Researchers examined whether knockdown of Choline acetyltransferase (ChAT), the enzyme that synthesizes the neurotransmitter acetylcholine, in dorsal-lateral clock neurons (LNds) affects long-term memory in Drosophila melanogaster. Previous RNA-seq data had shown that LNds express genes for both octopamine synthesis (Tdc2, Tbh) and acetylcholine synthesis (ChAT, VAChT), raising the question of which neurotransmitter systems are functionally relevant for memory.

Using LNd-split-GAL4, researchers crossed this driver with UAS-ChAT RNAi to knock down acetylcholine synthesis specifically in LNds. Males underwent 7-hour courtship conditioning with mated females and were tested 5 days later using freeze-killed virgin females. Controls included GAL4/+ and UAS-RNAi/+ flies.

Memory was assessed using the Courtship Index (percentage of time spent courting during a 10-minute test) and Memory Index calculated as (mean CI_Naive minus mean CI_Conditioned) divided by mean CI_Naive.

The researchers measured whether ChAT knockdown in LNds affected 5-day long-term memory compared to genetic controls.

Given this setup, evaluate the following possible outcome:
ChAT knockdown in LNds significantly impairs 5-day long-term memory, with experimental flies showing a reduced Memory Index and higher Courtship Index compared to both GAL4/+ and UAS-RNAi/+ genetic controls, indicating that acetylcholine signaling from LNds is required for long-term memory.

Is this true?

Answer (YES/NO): NO